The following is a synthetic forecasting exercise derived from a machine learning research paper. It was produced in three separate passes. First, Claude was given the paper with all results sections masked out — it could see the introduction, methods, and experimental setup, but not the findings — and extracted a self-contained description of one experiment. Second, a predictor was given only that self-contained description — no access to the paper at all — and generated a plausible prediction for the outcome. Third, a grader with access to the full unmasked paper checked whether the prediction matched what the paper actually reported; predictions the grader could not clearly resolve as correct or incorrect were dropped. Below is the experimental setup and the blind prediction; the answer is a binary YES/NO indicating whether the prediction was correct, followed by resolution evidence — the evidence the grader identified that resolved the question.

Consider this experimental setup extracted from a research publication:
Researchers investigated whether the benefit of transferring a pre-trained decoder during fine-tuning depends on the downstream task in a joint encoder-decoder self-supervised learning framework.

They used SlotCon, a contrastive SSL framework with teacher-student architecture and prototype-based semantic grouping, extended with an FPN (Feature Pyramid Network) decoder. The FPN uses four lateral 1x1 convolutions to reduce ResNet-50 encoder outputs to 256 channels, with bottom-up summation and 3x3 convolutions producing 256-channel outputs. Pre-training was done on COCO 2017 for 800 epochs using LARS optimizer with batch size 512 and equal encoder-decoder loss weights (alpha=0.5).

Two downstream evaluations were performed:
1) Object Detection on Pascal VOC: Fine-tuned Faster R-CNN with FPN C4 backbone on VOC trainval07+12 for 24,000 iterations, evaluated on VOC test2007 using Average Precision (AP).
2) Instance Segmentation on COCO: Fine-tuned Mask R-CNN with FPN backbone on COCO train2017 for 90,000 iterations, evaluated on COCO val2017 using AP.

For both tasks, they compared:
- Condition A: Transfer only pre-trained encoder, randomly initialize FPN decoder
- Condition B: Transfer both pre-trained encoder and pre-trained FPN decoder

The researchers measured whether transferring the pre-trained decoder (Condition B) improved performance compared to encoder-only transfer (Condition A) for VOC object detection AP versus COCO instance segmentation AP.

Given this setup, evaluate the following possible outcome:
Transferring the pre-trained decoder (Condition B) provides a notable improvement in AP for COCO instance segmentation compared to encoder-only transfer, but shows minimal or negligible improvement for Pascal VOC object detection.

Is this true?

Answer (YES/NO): NO